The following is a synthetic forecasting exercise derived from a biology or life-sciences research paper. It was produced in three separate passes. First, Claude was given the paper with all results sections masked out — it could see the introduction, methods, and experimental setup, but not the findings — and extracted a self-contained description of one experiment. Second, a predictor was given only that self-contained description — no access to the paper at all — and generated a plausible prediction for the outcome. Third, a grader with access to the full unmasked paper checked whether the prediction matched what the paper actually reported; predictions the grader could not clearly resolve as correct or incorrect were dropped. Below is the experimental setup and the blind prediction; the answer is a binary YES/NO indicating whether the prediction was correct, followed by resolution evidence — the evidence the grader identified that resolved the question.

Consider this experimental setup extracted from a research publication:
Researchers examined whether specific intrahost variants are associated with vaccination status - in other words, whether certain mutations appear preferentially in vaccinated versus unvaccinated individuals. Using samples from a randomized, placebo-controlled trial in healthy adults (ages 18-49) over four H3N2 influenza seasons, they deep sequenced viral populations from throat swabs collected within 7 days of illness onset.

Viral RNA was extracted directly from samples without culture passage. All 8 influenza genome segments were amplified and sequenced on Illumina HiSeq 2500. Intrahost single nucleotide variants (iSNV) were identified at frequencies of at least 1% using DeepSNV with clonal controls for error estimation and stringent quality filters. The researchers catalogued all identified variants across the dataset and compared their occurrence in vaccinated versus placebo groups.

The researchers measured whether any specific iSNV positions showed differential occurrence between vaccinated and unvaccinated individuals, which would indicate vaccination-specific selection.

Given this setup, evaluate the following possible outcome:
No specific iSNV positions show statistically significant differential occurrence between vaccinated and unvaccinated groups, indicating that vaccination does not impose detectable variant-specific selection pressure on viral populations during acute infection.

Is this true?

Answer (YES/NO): YES